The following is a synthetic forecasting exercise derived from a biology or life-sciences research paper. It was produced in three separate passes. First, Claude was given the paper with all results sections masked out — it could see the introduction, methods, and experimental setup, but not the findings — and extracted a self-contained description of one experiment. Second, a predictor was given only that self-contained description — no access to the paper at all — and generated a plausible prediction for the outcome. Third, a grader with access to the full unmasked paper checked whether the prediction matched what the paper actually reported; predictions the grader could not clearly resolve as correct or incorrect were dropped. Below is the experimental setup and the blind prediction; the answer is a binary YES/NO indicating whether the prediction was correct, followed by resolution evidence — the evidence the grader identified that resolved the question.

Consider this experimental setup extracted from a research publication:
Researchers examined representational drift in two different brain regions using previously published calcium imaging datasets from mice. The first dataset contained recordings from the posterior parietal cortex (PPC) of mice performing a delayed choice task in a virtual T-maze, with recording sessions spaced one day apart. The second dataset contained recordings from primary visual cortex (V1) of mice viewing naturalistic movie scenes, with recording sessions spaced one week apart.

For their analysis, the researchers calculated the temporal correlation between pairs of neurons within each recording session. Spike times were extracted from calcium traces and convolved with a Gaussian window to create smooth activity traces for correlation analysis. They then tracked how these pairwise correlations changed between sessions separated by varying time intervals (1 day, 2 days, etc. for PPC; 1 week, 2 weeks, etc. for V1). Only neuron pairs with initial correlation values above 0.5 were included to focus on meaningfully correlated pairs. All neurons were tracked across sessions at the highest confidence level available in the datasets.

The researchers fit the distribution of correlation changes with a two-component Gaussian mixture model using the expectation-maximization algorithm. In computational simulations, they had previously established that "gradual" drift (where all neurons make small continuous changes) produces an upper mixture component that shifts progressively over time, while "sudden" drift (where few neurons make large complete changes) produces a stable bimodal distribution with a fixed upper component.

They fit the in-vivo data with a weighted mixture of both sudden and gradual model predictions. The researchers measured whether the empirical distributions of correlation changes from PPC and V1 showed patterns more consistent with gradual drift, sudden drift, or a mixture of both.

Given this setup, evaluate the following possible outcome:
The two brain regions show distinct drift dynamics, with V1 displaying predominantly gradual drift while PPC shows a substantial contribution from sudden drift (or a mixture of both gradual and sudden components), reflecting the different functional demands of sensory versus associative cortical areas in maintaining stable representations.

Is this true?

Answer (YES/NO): NO